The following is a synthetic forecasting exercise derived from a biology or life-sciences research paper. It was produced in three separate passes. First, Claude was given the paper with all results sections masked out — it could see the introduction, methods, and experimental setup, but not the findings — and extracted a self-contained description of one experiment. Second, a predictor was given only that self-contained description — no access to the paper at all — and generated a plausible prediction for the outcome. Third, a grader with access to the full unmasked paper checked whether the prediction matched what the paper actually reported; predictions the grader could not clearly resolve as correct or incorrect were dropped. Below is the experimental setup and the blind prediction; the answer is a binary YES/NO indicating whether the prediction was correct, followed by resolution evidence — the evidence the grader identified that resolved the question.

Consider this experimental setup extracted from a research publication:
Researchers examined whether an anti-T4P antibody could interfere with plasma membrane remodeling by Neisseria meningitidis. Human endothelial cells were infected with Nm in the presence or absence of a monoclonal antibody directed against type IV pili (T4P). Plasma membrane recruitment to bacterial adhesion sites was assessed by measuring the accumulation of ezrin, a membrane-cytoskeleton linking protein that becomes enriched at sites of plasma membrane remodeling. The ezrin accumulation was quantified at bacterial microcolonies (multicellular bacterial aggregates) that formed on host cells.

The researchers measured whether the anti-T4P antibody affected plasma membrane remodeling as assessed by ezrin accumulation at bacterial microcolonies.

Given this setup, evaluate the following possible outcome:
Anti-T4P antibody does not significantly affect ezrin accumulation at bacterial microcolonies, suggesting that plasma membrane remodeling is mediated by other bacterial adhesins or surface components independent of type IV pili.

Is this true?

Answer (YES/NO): NO